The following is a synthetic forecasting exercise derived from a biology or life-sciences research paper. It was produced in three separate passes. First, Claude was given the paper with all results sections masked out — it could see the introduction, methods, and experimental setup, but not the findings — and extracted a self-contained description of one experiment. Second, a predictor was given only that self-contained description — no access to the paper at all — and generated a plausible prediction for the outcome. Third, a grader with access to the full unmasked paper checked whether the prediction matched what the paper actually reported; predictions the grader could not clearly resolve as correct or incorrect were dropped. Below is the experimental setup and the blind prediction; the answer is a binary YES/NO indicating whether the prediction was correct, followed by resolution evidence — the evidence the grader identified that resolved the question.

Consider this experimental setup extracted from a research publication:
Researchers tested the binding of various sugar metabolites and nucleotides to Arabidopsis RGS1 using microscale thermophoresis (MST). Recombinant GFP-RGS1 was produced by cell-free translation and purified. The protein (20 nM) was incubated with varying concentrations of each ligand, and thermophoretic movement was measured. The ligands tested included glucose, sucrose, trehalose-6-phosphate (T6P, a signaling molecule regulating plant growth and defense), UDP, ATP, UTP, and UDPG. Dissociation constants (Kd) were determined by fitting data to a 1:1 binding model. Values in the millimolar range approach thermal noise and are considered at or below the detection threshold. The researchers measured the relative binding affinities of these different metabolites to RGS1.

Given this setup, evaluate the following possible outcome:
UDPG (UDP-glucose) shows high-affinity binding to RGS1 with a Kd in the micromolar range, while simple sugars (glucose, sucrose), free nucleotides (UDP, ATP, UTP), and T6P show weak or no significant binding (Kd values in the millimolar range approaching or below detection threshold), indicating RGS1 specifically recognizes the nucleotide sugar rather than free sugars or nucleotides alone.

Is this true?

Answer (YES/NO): NO